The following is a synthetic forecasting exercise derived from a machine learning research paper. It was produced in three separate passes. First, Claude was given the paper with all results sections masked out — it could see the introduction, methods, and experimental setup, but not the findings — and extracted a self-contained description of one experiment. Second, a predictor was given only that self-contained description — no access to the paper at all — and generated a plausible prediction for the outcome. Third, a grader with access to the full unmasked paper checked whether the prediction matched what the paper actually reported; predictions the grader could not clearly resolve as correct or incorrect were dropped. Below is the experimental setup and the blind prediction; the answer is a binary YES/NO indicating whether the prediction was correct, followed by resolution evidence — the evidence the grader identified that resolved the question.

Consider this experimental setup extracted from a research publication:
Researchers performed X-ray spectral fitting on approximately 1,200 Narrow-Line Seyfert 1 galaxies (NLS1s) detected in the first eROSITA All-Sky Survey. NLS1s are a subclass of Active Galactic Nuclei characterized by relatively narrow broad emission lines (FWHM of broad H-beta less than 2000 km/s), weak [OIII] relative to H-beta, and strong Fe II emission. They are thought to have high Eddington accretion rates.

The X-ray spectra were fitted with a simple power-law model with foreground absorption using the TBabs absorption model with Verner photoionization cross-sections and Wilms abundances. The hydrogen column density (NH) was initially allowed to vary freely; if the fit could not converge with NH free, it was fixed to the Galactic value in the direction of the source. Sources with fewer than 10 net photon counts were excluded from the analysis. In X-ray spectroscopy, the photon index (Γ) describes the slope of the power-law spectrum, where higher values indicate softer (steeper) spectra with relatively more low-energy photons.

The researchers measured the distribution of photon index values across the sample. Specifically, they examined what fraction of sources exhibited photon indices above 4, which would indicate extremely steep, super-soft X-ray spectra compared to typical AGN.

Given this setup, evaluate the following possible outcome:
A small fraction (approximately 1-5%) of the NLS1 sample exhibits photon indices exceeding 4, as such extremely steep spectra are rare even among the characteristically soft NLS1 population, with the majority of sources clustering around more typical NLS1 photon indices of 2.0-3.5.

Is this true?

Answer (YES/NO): NO